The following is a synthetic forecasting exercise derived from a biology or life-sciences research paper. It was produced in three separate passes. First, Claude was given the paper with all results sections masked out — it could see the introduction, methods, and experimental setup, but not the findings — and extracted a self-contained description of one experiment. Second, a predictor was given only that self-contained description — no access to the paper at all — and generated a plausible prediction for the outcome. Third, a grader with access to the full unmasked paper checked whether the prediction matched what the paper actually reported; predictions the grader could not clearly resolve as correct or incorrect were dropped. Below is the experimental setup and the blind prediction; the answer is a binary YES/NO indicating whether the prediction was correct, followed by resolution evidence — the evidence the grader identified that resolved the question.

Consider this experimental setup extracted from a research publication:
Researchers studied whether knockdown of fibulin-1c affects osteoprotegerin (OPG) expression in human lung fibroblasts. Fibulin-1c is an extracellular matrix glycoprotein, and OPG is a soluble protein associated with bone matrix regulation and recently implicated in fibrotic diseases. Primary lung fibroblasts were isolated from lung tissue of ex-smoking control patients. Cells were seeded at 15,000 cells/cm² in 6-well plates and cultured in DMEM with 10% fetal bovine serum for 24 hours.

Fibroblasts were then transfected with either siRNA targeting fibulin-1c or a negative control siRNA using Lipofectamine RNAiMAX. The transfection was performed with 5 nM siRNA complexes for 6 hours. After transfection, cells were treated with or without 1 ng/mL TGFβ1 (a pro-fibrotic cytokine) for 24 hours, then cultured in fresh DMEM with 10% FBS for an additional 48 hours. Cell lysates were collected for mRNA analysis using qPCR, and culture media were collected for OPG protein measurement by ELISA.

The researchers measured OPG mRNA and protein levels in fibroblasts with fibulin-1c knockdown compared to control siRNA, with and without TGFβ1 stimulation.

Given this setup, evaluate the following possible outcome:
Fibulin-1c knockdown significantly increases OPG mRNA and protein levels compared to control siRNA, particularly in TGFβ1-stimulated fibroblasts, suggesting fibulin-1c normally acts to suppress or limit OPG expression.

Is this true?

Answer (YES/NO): NO